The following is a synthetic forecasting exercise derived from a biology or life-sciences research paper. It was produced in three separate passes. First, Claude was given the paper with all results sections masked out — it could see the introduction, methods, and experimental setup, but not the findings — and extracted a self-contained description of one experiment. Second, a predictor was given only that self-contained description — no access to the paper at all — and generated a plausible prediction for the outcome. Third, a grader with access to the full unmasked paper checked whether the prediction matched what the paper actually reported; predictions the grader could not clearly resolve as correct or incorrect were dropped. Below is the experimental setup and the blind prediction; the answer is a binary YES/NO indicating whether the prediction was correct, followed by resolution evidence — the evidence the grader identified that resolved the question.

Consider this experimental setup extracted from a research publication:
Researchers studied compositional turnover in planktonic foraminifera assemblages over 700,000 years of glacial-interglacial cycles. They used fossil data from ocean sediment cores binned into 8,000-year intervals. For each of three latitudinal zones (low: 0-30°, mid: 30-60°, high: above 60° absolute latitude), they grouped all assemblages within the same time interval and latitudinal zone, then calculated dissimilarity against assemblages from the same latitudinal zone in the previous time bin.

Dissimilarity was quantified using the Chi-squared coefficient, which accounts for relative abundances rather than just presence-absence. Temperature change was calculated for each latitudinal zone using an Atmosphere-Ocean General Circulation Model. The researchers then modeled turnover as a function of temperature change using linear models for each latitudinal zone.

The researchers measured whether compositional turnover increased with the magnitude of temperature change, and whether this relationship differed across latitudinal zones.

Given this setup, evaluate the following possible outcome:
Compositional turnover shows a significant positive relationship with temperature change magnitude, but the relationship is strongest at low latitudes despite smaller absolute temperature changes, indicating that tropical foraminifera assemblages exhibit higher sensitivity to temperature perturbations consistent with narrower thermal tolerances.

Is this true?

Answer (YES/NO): NO